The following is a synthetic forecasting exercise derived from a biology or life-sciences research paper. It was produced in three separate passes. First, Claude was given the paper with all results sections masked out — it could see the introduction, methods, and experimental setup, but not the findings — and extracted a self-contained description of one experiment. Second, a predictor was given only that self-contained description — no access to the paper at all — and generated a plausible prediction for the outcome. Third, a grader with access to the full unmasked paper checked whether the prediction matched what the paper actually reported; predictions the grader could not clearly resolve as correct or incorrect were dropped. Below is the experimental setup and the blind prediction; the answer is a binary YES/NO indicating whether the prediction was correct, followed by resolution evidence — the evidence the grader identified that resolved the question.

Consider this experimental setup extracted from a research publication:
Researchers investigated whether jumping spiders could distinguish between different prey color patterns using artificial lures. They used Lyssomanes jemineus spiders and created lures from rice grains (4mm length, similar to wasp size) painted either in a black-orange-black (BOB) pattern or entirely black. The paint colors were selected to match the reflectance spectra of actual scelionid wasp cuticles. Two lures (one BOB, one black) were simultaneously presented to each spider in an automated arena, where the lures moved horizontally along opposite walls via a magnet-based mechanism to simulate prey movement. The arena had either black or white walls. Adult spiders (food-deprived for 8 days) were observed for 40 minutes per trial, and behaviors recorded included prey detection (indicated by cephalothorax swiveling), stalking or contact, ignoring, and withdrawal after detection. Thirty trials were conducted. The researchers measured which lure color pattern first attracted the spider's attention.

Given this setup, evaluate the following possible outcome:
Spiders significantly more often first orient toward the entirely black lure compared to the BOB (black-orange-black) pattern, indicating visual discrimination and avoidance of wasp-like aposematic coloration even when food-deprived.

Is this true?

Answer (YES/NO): NO